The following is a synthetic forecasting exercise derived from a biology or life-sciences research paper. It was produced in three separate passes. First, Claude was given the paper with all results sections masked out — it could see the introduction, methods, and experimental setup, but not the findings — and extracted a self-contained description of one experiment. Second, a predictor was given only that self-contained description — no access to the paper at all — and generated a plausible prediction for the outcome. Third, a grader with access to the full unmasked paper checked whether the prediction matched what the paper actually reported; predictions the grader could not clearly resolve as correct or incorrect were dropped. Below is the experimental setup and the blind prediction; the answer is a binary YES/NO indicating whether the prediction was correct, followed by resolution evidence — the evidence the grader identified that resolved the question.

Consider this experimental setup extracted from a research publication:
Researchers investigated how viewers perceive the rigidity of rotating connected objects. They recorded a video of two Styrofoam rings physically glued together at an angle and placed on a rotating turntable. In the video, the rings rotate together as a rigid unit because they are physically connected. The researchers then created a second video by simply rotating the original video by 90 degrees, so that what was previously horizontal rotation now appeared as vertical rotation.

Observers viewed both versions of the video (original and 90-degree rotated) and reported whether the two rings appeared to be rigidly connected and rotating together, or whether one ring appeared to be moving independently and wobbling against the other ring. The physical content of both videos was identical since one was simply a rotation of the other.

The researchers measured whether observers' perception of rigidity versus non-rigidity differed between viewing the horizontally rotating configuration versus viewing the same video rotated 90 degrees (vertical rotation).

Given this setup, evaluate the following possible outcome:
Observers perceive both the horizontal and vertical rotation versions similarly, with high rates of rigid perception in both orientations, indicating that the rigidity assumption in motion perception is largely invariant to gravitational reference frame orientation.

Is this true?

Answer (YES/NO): NO